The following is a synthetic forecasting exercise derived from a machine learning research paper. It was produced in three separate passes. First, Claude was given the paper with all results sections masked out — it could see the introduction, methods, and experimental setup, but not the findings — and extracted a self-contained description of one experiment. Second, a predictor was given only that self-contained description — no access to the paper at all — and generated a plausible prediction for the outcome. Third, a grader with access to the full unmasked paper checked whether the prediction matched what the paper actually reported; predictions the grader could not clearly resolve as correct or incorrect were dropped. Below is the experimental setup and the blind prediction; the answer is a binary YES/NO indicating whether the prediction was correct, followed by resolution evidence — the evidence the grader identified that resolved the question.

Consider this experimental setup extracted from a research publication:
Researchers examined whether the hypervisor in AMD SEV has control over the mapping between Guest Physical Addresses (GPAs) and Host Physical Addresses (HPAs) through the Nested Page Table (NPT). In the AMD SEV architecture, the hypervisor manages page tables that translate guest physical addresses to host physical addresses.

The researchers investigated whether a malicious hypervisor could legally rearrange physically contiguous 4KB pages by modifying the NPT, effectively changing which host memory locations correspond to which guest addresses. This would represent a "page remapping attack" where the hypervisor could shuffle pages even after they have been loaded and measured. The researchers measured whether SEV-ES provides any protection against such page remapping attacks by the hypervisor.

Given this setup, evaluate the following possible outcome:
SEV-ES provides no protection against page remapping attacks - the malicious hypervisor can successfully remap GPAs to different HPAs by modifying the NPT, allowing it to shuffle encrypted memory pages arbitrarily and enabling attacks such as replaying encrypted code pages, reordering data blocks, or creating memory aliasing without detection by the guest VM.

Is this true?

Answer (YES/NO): YES